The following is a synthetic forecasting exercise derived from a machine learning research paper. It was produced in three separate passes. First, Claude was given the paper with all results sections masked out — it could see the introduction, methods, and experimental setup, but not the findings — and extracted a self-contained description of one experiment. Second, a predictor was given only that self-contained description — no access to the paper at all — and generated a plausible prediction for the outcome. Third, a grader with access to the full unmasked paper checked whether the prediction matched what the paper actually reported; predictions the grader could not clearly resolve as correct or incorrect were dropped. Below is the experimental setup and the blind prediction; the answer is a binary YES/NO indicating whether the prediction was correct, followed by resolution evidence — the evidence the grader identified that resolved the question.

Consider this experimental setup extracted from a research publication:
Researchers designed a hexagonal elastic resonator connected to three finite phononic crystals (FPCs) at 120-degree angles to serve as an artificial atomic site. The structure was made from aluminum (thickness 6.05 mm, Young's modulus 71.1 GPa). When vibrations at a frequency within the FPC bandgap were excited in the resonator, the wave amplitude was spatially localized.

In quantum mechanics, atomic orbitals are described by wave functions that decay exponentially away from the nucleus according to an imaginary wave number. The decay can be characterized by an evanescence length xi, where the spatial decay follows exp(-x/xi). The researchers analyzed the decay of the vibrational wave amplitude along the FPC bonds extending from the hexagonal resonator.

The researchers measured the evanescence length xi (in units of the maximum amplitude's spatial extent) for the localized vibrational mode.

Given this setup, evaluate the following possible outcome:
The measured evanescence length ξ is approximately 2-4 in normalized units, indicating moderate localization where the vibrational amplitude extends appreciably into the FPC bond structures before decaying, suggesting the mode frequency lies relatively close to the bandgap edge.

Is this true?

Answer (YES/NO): NO